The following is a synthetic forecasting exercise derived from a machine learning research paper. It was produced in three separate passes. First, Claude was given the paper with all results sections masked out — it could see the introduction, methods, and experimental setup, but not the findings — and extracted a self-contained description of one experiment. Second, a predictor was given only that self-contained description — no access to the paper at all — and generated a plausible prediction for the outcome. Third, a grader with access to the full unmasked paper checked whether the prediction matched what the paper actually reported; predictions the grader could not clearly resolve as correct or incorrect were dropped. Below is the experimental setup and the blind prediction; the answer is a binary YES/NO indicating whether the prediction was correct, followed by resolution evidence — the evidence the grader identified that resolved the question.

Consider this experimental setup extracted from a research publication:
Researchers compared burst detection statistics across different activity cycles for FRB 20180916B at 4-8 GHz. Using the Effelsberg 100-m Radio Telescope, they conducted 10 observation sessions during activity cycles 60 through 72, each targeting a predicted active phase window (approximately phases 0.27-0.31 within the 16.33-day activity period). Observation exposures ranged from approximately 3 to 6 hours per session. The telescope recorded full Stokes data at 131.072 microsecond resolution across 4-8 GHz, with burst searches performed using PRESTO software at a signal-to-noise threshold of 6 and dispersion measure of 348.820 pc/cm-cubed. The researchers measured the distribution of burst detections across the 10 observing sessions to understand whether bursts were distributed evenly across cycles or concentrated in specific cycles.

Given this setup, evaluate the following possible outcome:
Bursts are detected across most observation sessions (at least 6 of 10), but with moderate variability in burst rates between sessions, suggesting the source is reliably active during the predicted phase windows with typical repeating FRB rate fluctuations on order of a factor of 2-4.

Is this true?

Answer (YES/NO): NO